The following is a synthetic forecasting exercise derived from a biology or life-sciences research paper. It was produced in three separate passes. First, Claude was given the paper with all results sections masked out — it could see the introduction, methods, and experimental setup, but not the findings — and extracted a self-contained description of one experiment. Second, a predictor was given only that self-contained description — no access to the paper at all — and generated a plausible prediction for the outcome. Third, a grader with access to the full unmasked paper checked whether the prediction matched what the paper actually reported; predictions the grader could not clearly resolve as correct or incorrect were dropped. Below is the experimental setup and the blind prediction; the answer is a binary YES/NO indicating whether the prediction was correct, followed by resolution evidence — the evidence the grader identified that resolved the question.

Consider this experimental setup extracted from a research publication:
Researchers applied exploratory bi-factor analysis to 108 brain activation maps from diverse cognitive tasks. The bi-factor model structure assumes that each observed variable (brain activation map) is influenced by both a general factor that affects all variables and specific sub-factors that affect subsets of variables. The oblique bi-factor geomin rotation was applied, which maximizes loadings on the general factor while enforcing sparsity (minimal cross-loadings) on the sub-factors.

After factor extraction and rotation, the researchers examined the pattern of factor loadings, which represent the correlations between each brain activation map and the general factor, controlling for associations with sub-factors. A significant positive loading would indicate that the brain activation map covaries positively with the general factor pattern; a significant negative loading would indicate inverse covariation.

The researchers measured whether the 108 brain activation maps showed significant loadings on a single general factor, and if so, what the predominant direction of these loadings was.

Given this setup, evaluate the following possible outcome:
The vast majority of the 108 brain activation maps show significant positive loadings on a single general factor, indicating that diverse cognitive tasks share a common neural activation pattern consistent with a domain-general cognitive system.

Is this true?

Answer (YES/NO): YES